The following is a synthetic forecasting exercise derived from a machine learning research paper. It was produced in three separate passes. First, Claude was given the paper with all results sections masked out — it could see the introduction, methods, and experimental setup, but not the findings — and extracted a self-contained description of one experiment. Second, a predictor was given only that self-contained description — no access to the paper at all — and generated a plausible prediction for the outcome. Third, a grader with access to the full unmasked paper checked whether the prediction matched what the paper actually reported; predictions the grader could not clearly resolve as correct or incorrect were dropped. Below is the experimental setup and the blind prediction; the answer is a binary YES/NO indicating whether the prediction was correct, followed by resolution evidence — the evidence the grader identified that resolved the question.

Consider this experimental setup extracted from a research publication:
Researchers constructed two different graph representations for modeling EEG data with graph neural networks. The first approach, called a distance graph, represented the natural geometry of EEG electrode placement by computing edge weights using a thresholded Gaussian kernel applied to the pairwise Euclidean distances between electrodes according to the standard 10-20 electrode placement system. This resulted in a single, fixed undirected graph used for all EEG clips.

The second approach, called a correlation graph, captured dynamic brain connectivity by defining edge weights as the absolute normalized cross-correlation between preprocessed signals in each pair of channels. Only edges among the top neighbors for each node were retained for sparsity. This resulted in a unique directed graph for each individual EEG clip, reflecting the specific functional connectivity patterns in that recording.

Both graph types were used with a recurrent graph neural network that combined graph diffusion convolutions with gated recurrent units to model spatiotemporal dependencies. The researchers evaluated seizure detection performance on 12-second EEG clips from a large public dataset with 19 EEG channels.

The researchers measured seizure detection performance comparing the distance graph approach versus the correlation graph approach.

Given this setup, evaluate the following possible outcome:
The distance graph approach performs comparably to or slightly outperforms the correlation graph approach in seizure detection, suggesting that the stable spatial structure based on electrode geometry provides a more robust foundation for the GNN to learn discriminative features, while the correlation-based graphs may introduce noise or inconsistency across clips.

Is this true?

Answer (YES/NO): YES